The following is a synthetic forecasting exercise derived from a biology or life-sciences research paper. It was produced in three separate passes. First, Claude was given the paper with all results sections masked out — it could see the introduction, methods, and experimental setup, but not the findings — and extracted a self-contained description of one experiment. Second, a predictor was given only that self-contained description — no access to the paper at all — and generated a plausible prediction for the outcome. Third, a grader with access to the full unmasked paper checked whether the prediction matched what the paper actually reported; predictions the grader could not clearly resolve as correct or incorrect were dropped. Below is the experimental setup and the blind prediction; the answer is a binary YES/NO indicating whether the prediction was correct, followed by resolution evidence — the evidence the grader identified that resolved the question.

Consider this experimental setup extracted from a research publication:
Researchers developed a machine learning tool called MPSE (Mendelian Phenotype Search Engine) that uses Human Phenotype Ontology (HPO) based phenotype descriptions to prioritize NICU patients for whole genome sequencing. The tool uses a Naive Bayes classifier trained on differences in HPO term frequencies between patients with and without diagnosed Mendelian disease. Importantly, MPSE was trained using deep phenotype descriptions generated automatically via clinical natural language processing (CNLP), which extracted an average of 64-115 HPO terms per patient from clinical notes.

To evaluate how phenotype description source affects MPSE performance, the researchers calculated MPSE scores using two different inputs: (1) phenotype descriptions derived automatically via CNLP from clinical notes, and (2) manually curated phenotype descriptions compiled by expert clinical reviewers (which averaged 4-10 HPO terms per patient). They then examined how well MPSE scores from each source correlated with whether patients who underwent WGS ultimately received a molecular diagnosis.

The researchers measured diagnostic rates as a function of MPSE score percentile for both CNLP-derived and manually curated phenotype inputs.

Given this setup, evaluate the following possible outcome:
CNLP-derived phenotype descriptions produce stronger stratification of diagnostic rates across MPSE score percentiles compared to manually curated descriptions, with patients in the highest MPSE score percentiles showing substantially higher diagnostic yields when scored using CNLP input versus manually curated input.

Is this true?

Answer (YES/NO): YES